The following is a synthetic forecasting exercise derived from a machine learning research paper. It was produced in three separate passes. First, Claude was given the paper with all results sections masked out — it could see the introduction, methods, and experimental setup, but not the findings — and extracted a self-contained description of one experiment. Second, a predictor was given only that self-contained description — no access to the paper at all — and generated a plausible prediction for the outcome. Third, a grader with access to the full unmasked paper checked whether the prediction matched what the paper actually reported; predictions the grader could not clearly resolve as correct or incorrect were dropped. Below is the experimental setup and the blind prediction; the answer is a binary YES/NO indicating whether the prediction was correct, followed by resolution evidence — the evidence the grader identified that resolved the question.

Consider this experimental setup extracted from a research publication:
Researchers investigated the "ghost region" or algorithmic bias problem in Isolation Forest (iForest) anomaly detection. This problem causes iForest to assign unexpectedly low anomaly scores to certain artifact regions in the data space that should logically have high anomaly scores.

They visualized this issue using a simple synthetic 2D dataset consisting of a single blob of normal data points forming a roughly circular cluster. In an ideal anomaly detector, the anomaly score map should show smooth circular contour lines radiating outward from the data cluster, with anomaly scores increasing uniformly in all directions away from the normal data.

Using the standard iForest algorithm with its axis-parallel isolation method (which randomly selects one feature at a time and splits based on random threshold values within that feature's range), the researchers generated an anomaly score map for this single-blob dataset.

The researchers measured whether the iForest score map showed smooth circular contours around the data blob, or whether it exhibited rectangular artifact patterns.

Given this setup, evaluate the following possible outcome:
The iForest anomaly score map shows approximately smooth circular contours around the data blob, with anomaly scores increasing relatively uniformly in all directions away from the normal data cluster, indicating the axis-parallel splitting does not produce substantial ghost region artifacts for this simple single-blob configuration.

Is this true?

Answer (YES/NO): NO